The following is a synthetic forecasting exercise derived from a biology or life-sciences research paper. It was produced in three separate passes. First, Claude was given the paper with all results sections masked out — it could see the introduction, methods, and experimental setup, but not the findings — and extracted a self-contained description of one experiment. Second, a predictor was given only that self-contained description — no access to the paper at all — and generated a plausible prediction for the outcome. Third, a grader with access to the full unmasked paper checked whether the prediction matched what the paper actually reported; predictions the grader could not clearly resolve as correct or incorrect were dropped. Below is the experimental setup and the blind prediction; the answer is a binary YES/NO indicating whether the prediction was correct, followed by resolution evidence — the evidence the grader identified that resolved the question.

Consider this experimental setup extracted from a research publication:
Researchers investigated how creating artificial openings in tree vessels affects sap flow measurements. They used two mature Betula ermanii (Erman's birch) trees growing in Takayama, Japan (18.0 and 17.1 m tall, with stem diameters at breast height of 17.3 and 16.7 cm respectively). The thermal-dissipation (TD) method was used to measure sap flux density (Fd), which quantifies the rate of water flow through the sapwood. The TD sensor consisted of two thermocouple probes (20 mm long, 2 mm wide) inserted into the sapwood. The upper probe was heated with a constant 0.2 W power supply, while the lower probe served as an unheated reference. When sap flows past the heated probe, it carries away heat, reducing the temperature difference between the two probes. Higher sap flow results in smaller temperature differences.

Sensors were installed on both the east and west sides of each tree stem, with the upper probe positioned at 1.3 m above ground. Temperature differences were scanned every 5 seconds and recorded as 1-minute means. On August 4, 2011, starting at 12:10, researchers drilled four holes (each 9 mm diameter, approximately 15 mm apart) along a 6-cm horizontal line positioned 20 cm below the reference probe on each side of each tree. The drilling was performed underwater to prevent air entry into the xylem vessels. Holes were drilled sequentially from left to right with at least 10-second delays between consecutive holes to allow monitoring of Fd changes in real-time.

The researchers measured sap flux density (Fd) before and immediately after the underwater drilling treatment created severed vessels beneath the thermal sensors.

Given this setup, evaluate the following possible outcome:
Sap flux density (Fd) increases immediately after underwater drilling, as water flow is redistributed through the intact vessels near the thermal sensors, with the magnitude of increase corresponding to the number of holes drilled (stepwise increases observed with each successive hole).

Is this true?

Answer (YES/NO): NO